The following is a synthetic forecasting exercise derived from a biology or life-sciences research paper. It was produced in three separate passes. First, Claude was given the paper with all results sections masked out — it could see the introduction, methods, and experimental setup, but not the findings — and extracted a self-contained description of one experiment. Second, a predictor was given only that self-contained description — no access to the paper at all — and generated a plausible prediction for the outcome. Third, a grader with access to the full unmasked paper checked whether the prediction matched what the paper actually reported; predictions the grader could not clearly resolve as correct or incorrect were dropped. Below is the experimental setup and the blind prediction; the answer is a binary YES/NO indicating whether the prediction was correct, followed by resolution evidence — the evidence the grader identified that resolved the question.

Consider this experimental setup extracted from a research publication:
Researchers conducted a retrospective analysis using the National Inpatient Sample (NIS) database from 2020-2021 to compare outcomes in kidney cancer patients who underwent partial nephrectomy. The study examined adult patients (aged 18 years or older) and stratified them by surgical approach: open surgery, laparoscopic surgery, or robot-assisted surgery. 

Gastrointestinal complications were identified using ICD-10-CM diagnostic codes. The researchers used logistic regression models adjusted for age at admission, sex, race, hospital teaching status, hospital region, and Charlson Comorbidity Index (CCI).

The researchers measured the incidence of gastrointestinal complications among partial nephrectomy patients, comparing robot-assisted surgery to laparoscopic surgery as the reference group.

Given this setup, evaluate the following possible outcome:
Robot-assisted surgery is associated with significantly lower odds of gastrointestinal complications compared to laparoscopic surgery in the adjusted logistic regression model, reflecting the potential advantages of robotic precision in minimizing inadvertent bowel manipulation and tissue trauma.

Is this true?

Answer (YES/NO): NO